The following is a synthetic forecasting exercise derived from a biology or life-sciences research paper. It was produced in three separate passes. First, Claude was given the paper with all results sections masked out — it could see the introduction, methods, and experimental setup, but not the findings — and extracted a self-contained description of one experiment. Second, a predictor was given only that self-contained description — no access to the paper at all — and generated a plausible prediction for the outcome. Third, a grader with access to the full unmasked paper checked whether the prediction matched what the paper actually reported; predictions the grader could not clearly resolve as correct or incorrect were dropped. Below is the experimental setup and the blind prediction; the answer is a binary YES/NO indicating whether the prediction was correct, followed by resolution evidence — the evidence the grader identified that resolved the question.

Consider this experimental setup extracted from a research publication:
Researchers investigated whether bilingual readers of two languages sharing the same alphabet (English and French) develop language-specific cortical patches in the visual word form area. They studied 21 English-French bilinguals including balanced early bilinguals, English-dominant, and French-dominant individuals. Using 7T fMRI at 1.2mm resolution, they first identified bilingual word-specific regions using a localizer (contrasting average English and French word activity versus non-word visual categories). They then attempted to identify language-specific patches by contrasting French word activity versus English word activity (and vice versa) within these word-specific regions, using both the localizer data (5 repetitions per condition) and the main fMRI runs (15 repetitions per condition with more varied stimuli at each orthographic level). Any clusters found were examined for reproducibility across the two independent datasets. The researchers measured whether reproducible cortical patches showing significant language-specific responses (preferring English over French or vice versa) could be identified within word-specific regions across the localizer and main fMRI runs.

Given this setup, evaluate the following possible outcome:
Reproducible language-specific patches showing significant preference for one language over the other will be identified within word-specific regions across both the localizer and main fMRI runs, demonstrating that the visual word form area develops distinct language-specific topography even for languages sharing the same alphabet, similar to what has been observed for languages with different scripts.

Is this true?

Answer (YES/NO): NO